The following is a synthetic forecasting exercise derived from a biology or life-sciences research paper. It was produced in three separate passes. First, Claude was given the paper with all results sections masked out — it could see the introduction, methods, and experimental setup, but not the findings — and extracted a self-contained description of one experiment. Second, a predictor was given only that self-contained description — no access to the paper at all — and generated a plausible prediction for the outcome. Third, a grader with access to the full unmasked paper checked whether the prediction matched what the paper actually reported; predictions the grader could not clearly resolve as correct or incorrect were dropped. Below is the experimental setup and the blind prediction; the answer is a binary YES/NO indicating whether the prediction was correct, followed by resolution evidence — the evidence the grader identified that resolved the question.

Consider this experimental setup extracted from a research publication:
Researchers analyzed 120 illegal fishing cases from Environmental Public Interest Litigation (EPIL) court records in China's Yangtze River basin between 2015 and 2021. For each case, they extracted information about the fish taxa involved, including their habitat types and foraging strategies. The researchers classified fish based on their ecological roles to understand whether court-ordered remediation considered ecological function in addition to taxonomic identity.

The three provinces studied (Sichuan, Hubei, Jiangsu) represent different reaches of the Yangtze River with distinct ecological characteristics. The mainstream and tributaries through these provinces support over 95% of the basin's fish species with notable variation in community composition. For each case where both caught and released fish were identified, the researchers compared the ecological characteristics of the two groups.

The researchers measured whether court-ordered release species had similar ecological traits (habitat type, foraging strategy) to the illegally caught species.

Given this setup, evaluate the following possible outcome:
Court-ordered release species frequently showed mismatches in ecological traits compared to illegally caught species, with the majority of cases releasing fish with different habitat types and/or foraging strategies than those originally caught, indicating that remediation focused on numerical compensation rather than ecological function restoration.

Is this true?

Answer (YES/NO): YES